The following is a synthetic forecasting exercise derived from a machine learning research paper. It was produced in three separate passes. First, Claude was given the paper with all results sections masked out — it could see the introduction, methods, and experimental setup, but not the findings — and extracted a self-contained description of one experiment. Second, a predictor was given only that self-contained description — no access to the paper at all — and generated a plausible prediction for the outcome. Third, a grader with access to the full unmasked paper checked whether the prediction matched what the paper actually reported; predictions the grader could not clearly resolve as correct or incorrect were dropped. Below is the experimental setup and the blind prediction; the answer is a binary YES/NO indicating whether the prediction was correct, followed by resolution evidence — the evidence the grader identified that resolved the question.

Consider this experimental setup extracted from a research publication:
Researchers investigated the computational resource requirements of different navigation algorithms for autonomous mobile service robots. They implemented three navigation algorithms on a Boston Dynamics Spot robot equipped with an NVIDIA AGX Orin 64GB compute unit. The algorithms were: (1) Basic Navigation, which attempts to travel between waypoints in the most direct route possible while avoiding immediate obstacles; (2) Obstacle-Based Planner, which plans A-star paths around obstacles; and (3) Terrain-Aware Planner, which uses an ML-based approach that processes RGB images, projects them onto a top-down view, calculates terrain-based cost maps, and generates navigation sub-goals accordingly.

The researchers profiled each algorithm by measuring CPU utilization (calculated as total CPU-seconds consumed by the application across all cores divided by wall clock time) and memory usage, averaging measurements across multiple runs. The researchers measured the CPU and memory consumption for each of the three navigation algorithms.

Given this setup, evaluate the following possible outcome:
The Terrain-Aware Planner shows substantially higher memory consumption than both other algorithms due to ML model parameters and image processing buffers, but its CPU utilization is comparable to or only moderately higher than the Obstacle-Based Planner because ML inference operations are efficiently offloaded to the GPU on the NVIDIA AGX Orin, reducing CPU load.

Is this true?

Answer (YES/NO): NO